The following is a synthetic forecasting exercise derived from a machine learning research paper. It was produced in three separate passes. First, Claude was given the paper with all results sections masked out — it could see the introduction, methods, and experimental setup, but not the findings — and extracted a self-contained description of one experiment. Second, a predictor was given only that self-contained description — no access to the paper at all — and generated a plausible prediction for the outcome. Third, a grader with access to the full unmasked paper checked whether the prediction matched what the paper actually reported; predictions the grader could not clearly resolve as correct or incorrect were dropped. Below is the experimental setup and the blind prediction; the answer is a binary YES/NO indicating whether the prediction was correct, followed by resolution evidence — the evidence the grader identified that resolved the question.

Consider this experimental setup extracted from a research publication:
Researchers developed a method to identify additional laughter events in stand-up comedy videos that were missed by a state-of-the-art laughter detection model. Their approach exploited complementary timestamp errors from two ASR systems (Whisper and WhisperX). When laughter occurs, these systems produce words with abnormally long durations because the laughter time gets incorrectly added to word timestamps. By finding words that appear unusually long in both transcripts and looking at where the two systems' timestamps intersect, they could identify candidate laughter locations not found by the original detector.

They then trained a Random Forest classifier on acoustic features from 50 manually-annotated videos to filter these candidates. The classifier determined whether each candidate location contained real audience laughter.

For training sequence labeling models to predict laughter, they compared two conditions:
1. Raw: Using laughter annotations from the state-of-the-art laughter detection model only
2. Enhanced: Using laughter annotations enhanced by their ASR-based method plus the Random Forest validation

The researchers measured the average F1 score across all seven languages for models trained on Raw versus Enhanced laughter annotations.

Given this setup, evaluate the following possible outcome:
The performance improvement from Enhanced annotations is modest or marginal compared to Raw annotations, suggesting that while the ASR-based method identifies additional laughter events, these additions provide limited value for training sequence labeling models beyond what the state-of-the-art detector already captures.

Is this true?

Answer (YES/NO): YES